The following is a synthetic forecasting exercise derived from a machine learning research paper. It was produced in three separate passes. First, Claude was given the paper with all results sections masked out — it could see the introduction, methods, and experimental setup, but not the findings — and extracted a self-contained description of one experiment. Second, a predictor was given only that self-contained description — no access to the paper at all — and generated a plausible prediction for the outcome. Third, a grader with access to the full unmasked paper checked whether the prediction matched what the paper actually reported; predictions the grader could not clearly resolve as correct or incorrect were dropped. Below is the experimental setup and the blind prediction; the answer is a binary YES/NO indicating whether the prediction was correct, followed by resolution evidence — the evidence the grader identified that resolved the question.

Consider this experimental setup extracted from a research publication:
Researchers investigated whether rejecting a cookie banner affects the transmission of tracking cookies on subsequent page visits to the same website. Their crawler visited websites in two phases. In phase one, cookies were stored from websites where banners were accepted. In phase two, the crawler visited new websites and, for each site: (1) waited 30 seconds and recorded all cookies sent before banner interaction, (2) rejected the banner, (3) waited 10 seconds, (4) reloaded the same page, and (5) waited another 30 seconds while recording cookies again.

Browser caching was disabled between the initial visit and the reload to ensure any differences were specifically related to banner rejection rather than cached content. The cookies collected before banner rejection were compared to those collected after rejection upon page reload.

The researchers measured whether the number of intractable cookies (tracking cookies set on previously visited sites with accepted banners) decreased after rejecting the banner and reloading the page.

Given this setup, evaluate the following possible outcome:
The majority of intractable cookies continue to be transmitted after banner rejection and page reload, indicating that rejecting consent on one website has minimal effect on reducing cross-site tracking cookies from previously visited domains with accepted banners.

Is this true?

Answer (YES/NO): NO